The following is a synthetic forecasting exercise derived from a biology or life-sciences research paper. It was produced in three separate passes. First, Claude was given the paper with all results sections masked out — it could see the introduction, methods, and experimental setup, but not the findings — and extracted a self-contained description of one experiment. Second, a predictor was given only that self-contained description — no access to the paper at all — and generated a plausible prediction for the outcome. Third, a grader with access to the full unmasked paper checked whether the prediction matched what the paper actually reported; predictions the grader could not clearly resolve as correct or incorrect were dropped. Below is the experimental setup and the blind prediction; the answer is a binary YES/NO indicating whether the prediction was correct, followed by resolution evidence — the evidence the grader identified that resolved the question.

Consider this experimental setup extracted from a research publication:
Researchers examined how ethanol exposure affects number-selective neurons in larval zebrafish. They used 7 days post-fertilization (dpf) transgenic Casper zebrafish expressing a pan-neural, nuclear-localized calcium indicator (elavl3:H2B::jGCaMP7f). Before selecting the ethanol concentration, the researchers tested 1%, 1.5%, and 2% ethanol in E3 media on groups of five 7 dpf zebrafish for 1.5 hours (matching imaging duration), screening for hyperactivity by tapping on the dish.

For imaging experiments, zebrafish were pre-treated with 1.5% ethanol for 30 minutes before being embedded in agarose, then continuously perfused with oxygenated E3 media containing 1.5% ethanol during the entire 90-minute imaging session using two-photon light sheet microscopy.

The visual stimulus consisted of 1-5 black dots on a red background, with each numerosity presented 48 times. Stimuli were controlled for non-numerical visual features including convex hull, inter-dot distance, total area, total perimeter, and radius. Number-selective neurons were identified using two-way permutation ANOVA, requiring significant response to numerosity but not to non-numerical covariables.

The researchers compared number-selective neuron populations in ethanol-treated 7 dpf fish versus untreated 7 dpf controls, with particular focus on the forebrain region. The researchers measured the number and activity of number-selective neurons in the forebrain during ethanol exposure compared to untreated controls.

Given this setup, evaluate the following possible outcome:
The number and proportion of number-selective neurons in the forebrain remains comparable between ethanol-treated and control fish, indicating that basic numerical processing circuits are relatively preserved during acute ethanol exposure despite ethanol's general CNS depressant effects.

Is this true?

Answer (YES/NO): NO